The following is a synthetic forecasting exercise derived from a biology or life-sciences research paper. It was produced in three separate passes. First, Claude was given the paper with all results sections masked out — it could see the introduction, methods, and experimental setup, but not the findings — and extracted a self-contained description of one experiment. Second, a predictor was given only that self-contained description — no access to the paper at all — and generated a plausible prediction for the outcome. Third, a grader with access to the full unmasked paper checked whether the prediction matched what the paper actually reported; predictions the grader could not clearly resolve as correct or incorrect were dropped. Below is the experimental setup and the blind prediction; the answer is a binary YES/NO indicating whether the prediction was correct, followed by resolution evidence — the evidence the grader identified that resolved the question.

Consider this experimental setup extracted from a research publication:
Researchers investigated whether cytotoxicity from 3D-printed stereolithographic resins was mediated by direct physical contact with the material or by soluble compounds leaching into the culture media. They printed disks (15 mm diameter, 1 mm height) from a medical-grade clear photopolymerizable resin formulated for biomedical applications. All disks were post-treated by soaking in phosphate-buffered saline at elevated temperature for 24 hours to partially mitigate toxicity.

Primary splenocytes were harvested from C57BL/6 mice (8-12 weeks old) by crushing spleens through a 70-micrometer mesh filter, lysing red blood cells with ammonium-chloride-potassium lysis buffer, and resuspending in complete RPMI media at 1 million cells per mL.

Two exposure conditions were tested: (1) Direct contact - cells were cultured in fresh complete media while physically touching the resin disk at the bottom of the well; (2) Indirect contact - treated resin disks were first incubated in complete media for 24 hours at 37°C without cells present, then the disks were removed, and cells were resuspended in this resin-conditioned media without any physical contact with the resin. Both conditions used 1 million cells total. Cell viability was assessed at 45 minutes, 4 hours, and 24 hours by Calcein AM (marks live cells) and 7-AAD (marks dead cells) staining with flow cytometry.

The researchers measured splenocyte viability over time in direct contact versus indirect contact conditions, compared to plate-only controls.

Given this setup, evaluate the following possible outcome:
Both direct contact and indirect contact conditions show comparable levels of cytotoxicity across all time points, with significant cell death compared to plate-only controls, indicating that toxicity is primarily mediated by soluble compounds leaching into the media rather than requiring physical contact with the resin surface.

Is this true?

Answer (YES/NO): NO